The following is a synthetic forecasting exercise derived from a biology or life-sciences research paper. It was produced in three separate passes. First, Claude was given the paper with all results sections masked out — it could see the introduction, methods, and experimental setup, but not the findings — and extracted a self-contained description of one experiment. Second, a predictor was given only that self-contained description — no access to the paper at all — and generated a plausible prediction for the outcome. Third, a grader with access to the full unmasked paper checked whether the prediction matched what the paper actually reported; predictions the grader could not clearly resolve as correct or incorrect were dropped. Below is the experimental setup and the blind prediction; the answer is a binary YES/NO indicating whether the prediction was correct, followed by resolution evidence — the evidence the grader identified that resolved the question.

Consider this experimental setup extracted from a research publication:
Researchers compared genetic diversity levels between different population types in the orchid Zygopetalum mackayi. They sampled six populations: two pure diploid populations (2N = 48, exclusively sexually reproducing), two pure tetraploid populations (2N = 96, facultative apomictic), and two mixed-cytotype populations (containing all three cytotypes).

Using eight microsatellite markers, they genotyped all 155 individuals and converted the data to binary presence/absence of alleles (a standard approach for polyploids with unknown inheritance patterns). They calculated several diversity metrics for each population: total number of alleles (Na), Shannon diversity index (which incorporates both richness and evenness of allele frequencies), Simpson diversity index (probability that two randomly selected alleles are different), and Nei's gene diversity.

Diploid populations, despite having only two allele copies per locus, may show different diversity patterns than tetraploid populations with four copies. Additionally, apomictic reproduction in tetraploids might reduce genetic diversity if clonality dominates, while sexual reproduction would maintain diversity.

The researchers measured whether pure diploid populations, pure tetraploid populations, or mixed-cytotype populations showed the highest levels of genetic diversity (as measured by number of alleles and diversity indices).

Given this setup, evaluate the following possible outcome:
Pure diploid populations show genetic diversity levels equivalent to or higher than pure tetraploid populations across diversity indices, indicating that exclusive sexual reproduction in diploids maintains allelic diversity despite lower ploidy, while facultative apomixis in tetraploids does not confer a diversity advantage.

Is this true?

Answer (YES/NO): YES